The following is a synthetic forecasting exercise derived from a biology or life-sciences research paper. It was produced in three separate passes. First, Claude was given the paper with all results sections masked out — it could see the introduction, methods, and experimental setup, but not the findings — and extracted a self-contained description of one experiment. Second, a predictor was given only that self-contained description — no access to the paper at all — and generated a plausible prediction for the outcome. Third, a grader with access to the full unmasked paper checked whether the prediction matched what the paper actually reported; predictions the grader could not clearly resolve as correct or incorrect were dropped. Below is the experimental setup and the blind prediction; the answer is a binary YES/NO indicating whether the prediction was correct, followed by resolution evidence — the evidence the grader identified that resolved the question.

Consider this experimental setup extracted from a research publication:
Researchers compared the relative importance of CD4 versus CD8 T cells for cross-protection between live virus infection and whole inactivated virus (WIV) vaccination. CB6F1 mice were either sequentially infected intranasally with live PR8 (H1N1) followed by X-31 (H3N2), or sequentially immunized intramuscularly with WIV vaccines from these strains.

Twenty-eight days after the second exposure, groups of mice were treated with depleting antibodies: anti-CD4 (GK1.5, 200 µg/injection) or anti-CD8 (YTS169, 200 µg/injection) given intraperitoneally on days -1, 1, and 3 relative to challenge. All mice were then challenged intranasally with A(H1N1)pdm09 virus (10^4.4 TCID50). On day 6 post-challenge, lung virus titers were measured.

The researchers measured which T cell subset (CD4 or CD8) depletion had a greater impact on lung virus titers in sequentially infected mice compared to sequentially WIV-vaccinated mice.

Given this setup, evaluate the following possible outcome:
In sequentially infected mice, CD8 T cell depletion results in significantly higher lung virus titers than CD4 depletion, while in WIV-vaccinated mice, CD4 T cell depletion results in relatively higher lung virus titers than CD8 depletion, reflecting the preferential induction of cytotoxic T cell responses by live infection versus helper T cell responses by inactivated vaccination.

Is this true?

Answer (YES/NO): NO